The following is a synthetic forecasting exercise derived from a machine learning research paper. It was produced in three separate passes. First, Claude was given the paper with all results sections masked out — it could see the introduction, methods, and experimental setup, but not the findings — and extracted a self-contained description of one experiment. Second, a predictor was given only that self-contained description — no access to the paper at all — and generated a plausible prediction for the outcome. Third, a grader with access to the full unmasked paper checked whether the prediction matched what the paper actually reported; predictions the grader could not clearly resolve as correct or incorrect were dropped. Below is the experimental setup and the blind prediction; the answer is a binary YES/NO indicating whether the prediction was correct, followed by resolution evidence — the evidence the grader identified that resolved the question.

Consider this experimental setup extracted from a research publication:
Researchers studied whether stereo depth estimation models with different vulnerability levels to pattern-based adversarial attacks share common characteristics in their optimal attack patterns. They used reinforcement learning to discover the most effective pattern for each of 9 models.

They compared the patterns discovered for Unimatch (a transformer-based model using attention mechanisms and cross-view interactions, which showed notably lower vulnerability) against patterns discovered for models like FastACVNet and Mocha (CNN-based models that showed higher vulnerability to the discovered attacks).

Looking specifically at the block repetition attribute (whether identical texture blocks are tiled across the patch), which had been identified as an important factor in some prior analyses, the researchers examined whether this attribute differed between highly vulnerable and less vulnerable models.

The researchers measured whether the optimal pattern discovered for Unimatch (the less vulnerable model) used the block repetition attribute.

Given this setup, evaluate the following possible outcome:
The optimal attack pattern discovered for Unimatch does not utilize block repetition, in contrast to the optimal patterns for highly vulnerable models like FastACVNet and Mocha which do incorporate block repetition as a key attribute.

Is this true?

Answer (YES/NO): YES